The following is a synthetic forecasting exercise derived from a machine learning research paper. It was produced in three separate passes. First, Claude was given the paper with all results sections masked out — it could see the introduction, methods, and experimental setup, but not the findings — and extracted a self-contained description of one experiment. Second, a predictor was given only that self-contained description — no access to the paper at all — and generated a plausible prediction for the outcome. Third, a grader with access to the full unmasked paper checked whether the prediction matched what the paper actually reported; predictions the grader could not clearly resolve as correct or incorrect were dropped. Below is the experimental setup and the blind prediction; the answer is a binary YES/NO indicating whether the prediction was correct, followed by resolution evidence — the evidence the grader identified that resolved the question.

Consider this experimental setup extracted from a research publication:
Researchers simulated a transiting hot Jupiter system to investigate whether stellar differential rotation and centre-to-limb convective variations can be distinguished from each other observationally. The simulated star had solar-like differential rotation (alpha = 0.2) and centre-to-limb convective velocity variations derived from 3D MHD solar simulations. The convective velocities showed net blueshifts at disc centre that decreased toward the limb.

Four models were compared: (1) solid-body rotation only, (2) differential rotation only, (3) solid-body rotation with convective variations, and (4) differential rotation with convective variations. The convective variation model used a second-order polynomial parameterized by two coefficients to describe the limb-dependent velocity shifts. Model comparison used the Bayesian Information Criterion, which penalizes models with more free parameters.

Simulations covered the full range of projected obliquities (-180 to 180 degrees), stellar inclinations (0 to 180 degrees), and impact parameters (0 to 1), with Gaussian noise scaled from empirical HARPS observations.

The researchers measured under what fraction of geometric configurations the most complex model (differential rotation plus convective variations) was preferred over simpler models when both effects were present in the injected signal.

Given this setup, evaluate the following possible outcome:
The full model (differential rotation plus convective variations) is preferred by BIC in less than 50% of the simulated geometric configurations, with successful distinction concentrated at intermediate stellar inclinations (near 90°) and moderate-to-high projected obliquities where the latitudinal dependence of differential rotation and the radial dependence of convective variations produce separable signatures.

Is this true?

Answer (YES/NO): NO